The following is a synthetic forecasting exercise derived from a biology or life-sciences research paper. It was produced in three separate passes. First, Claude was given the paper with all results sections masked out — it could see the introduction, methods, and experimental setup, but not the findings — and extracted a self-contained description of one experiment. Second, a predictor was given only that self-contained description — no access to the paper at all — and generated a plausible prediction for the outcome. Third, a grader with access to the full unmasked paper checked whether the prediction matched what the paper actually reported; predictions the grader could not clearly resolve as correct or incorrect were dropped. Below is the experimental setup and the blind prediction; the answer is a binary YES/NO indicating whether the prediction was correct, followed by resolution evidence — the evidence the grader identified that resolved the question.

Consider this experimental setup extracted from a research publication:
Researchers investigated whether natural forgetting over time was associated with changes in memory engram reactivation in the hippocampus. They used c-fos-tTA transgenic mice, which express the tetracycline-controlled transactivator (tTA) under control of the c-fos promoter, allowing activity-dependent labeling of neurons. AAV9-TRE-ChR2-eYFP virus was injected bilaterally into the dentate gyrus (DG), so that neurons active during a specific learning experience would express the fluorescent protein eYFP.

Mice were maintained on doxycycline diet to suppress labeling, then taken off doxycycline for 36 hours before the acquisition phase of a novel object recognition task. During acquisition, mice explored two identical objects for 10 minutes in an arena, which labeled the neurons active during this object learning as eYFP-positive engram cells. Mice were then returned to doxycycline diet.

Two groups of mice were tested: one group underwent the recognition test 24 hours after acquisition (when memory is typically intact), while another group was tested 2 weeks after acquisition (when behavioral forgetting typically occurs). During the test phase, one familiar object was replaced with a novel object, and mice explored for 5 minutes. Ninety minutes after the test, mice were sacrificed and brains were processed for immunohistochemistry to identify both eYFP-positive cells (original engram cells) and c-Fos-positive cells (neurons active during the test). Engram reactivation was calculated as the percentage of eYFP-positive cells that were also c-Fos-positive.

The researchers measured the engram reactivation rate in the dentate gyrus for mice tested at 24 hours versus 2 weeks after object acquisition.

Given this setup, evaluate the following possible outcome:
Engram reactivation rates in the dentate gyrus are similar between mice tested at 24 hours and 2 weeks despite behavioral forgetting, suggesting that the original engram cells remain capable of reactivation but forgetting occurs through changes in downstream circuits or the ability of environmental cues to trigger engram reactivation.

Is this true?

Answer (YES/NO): NO